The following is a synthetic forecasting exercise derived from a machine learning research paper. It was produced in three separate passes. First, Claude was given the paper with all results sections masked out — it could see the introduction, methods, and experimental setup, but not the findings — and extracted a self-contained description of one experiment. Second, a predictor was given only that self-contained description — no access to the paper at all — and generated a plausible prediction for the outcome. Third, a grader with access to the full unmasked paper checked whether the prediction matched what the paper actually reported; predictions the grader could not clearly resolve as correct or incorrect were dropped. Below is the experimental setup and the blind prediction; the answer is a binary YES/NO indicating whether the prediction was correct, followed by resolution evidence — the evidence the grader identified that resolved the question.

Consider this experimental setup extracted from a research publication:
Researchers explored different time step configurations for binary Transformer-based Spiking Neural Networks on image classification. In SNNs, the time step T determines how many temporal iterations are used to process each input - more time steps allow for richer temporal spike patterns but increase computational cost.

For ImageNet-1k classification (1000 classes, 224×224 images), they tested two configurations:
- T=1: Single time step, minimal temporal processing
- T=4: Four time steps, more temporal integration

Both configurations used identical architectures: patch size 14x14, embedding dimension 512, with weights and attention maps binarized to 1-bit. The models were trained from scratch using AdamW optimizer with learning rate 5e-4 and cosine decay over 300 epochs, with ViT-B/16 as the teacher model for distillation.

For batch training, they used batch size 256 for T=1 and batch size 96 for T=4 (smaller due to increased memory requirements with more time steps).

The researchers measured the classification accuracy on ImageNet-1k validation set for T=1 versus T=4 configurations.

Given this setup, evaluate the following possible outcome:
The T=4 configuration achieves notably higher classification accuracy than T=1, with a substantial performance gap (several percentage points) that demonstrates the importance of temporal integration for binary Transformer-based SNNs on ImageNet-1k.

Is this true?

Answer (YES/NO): NO